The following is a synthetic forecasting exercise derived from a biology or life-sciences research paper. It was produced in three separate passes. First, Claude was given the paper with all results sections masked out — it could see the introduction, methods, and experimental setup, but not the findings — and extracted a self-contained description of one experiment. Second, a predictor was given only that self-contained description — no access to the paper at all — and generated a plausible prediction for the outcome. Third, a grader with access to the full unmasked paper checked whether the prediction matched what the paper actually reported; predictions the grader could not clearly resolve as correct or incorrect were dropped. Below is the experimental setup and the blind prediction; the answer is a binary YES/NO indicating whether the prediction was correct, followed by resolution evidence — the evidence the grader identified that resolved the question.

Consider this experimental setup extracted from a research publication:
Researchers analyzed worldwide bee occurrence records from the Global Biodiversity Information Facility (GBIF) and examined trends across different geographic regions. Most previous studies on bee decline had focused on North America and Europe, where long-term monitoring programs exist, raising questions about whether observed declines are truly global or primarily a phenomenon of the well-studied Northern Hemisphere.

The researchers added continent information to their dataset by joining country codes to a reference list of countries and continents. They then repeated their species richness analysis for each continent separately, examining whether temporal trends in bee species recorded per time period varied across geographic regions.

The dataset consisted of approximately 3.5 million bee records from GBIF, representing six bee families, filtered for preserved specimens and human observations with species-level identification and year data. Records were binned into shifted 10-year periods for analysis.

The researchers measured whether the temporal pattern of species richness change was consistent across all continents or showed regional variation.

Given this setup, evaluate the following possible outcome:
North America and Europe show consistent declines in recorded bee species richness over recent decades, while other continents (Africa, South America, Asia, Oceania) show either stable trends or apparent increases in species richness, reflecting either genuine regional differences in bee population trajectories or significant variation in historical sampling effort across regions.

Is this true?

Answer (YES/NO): NO